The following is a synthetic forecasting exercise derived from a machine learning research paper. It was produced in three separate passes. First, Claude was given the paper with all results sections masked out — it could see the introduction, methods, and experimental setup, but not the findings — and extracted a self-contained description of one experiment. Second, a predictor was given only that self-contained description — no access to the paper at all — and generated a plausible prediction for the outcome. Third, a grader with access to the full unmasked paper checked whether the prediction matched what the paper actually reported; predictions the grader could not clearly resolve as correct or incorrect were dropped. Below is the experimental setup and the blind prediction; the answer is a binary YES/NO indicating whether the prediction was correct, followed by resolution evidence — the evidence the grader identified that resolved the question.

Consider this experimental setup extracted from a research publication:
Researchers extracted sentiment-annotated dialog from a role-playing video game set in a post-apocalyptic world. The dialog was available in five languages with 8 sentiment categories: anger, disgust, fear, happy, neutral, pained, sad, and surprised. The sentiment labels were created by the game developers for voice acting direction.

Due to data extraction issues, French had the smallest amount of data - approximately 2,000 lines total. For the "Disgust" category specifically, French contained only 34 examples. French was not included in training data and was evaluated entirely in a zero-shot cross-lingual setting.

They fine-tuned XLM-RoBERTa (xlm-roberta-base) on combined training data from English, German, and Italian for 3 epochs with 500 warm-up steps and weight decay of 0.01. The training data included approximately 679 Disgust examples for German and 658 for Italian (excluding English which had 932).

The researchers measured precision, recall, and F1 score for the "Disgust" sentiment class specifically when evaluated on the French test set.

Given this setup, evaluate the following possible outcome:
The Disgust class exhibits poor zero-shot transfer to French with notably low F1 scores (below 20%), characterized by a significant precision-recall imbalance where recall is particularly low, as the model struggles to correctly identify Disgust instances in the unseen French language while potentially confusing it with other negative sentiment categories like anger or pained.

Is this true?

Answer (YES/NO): NO